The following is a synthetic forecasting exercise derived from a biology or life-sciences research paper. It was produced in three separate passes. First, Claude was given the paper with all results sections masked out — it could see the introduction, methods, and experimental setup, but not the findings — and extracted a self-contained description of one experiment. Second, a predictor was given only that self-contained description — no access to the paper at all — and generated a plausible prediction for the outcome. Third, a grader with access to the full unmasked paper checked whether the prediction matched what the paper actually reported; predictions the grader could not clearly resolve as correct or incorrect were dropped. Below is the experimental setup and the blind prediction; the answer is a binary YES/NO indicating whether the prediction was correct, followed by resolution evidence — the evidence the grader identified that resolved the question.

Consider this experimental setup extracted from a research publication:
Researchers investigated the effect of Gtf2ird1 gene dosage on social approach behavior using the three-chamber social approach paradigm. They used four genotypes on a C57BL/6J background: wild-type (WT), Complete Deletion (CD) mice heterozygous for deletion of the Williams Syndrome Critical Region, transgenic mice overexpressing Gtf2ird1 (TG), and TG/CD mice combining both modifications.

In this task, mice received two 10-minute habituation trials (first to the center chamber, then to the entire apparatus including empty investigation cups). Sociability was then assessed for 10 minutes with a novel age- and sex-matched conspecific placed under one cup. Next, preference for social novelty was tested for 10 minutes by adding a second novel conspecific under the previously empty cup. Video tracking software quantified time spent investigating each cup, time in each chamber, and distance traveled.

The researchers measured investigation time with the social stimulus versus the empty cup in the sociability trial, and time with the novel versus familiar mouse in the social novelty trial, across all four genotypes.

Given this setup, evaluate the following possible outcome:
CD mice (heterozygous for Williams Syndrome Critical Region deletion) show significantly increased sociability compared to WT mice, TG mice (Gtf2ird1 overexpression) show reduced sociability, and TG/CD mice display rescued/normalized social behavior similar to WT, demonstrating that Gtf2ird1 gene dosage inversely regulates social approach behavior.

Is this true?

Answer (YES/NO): NO